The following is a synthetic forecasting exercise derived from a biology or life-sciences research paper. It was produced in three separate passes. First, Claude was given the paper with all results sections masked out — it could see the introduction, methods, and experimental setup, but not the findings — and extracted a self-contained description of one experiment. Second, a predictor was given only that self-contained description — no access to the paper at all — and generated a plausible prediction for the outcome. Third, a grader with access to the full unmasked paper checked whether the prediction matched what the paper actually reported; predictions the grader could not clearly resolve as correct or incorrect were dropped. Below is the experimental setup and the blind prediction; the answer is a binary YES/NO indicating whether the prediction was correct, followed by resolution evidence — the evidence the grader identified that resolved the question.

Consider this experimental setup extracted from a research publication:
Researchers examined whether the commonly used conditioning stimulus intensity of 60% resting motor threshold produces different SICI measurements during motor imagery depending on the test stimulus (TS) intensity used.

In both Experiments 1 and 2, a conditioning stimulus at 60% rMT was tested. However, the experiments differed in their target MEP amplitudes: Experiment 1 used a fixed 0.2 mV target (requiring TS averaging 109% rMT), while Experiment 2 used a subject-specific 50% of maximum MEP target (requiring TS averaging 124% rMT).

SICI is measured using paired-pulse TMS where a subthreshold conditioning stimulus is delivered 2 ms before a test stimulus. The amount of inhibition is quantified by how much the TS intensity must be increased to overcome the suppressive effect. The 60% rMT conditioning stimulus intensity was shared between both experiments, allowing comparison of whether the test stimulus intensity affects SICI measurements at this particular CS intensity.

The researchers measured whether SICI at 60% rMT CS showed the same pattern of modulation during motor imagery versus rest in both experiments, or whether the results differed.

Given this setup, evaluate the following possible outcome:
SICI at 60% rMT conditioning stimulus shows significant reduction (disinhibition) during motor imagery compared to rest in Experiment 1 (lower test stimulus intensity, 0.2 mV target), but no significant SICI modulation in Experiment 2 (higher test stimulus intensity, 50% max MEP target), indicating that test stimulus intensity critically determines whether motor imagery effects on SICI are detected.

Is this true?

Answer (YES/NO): NO